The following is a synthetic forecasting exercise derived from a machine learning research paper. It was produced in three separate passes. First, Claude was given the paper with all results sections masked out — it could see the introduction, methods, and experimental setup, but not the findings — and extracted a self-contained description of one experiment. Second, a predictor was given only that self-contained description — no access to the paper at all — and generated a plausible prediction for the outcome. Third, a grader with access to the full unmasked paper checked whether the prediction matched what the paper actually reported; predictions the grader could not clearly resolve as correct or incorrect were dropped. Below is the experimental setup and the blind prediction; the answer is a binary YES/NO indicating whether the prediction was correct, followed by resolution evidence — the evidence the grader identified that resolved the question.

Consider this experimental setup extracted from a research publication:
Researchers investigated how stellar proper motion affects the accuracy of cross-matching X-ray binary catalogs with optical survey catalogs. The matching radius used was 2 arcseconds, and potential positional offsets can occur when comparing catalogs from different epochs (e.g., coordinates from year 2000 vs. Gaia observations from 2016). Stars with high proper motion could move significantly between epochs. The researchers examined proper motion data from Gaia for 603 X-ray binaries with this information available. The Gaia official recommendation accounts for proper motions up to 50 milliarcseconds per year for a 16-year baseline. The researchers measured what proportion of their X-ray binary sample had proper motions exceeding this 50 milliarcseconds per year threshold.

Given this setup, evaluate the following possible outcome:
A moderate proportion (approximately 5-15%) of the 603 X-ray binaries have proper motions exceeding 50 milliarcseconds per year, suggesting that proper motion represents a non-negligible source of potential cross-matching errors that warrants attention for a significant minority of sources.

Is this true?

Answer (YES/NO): NO